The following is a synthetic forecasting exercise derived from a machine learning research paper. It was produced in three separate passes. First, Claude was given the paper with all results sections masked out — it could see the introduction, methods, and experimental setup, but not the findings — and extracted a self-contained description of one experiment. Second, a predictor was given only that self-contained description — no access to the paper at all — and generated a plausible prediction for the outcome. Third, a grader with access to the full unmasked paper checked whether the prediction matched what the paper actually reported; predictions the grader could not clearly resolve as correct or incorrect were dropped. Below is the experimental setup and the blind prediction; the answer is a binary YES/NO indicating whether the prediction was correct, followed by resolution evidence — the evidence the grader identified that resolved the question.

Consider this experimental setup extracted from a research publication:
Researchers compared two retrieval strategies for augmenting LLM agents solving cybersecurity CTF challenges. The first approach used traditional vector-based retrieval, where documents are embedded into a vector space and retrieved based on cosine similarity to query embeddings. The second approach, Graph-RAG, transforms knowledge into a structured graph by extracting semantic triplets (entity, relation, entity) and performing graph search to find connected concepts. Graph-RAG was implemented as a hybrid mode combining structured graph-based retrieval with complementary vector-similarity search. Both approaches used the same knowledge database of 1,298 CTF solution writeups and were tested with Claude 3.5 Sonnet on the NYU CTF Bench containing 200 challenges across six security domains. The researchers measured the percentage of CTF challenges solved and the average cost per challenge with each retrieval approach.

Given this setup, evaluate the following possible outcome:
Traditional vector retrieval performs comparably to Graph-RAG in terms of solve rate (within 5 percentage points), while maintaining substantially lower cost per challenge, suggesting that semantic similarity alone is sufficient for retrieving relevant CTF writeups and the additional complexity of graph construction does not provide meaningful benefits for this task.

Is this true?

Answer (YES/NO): NO